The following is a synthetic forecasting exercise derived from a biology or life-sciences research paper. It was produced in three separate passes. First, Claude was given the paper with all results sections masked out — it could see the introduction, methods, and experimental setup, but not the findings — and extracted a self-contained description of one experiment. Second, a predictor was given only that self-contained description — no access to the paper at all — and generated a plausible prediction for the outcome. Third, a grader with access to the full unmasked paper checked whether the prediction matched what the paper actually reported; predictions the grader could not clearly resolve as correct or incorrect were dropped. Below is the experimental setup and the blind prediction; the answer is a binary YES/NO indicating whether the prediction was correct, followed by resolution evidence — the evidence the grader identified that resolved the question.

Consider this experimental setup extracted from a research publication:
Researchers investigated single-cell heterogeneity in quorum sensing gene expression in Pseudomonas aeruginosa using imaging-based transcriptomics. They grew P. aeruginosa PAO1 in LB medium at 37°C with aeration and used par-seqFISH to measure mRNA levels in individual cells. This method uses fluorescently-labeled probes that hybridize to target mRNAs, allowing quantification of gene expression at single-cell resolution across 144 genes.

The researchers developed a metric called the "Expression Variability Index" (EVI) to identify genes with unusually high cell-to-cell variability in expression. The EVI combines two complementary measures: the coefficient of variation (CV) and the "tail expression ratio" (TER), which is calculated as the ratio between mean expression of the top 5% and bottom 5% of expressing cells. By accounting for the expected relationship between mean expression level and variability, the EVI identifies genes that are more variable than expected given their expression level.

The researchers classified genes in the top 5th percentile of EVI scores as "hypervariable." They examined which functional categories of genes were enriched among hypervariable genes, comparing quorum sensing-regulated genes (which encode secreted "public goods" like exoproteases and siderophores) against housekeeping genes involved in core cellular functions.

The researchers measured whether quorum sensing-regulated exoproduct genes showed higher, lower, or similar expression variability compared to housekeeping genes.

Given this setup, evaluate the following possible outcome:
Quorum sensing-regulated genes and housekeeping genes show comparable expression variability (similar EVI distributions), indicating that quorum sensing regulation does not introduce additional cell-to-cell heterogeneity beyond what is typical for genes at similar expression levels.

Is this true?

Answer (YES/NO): NO